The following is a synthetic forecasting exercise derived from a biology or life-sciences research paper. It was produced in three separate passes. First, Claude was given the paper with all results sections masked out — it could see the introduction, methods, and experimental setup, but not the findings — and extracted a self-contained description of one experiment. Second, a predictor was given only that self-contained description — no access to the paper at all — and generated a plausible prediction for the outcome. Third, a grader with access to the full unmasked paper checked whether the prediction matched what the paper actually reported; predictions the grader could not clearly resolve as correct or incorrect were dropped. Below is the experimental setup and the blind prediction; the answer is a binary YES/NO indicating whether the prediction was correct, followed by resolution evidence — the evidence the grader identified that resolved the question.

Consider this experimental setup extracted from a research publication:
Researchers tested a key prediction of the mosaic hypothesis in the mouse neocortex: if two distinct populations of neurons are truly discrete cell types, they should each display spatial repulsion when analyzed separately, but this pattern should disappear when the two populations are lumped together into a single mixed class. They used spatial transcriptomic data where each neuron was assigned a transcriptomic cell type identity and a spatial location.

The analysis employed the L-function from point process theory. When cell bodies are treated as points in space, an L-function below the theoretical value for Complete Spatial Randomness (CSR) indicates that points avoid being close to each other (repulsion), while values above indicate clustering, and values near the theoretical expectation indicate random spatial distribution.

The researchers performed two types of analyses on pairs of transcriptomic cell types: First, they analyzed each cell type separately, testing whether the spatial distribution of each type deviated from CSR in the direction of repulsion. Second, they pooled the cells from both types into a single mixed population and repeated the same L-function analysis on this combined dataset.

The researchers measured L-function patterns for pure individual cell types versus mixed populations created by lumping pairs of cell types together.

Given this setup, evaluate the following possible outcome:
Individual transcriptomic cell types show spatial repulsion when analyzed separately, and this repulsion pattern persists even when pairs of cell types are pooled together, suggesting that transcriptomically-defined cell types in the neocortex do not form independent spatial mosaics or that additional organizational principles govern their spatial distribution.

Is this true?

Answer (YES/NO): NO